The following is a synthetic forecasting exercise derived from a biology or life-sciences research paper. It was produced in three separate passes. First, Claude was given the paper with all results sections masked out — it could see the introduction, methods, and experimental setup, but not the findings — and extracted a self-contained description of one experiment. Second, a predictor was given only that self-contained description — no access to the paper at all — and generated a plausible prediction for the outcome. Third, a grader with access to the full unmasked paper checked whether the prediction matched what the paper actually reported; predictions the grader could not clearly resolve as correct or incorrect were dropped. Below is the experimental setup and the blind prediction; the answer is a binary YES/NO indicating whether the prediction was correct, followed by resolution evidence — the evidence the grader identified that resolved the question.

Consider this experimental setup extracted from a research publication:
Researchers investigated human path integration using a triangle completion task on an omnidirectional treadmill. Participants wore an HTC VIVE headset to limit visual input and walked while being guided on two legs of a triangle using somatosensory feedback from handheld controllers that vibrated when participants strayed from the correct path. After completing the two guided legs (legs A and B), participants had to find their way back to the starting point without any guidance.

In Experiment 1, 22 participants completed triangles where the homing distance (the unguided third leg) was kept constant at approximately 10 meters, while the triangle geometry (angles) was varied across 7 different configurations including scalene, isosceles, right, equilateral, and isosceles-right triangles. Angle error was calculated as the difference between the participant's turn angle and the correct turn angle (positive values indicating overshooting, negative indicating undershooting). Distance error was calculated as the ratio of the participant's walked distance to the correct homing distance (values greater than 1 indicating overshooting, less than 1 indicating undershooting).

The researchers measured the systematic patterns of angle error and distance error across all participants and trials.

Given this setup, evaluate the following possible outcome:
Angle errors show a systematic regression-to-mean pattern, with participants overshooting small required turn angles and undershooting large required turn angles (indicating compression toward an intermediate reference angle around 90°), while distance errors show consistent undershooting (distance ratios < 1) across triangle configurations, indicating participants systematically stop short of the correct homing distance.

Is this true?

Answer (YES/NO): NO